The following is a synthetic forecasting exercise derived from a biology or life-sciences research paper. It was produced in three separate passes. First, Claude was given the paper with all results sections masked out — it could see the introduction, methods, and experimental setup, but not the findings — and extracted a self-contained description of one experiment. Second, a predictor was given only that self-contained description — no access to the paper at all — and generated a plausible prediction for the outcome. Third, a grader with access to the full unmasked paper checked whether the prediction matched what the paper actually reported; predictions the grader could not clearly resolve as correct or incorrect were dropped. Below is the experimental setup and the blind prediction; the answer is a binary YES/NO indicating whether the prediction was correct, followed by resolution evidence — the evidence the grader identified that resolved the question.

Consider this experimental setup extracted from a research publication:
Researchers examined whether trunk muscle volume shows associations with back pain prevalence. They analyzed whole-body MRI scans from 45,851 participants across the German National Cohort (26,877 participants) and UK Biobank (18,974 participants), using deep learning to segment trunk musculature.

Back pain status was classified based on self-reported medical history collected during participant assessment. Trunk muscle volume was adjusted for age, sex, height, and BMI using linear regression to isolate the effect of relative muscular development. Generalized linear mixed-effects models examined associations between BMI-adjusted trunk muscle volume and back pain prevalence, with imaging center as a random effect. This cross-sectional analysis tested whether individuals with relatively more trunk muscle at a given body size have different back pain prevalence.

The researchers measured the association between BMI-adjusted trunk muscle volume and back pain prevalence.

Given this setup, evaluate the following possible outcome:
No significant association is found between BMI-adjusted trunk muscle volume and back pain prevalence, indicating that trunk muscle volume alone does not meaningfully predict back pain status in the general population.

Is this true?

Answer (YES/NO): NO